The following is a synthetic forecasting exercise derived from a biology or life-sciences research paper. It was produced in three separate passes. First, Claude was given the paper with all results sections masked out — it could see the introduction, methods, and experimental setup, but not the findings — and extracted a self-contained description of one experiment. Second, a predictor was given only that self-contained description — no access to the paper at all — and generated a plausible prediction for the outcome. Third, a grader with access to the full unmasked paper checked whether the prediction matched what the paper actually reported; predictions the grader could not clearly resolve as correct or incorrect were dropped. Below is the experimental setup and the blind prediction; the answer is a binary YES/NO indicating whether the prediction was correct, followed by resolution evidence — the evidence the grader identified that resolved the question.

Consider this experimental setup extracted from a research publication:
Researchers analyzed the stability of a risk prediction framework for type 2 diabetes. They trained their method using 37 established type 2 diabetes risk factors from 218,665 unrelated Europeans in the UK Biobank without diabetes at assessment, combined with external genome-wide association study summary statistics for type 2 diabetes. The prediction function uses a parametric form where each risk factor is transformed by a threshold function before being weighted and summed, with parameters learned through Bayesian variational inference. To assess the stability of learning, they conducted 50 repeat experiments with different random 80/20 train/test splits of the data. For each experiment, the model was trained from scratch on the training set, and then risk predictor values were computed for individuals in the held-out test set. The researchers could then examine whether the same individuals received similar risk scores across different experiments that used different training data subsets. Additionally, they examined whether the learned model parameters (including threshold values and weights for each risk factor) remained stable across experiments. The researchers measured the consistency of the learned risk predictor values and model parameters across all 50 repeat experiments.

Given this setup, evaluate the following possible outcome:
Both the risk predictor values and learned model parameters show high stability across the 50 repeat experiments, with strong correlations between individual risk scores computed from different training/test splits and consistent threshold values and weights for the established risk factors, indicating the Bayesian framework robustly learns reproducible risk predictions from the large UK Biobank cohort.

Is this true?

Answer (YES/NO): YES